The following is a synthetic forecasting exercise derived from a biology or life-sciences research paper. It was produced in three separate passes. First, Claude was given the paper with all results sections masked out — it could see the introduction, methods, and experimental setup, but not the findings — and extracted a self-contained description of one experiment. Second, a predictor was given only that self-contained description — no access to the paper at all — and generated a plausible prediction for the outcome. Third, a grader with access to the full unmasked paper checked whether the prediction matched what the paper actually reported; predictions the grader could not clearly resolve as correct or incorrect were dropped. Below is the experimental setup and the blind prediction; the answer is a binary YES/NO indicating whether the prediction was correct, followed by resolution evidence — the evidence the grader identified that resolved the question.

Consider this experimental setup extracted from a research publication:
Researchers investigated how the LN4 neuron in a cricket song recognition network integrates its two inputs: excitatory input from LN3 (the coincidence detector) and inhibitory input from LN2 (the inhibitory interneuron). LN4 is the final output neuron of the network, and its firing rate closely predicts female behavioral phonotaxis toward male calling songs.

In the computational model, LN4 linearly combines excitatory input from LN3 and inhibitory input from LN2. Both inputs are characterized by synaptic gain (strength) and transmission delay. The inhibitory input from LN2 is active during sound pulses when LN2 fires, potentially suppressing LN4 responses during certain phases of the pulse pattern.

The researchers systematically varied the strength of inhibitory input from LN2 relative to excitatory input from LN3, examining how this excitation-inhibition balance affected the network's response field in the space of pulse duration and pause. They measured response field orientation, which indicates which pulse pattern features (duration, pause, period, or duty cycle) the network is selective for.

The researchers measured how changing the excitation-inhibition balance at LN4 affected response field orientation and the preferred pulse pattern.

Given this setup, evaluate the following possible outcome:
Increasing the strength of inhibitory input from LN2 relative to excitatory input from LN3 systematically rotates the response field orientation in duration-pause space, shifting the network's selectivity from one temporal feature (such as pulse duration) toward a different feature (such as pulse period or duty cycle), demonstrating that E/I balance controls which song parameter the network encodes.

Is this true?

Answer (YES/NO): NO